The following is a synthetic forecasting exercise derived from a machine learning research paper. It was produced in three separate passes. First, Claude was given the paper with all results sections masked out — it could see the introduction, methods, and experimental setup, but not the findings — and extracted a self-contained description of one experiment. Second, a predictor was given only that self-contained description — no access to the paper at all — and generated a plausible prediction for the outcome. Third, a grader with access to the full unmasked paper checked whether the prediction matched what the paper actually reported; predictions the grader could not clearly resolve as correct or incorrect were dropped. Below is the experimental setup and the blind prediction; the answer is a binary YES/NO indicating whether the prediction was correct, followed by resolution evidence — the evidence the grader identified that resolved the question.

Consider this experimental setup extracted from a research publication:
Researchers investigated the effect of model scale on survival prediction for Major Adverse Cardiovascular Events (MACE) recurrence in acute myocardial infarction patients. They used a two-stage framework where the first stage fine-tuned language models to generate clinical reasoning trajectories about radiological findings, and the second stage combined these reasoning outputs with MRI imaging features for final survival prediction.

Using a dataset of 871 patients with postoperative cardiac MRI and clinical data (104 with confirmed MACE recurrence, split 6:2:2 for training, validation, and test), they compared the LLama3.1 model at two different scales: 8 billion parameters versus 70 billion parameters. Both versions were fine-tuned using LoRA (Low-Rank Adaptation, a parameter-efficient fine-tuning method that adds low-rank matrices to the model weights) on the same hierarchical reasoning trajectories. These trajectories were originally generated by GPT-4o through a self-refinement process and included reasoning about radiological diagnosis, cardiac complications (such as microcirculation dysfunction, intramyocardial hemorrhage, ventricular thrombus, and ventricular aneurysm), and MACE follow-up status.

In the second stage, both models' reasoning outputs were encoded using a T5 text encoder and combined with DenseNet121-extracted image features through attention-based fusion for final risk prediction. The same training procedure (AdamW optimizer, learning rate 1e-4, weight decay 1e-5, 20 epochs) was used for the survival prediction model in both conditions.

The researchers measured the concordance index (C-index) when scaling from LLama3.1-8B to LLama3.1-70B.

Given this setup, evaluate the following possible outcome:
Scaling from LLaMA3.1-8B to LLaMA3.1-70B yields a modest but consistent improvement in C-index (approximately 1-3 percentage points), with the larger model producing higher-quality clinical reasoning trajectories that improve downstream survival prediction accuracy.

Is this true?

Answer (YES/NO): YES